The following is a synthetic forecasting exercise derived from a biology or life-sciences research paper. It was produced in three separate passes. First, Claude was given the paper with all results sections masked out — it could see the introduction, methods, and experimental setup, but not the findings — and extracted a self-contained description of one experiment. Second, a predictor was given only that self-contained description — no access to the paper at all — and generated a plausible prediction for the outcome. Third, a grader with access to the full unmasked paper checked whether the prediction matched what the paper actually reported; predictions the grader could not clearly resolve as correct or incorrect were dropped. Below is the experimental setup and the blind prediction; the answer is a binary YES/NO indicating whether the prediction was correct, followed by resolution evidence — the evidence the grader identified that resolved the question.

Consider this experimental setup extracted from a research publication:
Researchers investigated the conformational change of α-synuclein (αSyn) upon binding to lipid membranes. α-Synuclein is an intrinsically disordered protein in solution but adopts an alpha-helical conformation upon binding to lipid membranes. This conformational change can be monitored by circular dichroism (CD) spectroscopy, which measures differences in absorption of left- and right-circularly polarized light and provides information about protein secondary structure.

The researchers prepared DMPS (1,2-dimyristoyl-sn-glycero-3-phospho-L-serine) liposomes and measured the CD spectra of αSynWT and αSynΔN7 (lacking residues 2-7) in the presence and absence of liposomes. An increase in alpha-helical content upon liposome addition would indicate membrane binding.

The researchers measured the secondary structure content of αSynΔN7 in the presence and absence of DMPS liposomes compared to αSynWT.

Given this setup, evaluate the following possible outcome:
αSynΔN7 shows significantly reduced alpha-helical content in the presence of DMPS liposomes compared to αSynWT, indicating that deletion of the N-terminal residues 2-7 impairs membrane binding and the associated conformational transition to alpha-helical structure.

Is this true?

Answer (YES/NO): NO